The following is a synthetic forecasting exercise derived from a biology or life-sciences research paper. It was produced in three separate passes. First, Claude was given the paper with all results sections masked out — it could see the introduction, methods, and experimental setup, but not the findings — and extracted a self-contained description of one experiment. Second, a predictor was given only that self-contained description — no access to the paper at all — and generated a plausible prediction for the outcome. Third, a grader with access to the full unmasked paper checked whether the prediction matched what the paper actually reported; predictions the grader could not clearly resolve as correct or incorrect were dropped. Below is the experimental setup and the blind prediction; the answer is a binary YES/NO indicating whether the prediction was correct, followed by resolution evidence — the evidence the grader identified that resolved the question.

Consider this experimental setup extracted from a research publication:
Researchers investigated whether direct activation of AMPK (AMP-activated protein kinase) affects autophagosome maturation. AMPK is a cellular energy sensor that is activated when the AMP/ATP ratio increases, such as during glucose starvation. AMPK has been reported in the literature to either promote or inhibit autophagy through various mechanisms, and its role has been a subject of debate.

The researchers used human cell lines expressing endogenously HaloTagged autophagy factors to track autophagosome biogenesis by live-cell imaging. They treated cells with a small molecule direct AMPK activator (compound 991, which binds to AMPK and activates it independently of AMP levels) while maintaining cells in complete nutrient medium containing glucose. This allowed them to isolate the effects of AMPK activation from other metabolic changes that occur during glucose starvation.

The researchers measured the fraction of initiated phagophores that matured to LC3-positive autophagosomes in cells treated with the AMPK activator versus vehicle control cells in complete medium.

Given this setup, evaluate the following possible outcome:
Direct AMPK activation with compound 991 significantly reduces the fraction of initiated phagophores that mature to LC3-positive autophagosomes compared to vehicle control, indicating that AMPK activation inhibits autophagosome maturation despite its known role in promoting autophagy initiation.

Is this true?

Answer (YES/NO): YES